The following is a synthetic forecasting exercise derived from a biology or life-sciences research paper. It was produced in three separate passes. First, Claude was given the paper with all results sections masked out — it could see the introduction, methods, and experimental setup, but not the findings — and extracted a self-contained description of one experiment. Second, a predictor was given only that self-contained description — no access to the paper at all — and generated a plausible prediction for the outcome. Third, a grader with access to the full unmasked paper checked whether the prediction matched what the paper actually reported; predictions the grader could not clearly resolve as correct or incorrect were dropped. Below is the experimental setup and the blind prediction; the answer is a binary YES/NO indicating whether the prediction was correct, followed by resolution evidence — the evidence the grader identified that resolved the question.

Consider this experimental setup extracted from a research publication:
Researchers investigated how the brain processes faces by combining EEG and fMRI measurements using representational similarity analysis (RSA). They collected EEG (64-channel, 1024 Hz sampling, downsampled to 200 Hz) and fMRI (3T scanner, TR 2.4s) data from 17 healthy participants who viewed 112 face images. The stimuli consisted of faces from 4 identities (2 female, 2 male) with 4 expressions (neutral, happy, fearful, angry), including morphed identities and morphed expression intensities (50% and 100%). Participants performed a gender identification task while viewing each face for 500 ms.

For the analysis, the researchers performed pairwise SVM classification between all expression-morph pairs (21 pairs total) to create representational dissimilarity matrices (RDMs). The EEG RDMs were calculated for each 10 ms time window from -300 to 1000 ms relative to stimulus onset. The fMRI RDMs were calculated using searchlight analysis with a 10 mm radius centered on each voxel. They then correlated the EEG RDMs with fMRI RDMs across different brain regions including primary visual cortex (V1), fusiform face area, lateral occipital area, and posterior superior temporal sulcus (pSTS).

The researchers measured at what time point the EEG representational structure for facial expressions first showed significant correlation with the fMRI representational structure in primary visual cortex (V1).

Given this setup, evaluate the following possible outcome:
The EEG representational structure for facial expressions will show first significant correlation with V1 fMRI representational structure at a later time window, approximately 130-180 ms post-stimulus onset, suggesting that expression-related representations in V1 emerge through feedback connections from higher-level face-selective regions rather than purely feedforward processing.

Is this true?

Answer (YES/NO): YES